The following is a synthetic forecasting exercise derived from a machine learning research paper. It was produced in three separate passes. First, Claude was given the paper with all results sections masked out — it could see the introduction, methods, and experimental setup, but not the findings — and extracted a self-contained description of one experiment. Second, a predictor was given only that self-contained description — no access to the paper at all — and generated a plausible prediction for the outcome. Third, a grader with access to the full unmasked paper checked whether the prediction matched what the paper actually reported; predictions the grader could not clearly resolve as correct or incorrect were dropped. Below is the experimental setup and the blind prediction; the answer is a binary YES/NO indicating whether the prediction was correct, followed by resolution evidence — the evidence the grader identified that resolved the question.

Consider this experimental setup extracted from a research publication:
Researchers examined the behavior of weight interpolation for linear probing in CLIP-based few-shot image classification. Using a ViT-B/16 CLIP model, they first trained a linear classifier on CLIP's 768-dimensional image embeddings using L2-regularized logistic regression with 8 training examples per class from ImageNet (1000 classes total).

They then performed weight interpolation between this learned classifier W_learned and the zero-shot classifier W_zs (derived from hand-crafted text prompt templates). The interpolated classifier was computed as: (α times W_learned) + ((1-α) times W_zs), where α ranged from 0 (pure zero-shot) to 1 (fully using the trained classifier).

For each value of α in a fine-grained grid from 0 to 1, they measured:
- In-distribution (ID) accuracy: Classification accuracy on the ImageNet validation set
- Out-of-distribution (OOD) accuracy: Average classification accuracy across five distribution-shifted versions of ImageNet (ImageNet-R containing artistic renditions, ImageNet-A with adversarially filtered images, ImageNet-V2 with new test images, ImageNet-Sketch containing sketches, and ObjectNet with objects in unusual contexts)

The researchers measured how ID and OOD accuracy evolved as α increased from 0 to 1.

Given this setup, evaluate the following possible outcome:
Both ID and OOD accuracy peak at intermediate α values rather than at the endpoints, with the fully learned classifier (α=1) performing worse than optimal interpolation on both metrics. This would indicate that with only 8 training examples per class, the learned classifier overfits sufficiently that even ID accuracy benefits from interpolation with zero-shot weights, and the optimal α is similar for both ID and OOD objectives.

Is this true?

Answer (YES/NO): NO